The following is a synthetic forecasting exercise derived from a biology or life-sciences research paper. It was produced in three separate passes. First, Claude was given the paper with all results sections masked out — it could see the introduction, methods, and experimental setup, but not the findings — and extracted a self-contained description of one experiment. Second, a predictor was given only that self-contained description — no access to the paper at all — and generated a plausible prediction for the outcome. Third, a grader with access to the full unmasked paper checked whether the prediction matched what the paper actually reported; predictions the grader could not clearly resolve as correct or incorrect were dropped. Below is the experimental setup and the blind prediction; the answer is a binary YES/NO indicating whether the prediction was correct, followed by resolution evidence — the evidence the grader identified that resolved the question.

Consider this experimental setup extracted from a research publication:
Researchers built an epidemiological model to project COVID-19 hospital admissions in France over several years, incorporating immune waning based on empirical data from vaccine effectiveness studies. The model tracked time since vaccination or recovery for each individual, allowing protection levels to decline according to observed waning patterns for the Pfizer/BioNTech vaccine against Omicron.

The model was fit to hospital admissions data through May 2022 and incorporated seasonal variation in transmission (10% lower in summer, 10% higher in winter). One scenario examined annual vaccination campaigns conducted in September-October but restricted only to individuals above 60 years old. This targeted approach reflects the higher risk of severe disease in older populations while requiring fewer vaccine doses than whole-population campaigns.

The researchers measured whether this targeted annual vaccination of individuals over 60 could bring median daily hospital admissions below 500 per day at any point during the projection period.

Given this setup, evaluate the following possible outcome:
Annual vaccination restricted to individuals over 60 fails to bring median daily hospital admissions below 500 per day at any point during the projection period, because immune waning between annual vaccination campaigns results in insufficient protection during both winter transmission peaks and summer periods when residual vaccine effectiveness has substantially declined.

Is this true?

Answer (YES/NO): YES